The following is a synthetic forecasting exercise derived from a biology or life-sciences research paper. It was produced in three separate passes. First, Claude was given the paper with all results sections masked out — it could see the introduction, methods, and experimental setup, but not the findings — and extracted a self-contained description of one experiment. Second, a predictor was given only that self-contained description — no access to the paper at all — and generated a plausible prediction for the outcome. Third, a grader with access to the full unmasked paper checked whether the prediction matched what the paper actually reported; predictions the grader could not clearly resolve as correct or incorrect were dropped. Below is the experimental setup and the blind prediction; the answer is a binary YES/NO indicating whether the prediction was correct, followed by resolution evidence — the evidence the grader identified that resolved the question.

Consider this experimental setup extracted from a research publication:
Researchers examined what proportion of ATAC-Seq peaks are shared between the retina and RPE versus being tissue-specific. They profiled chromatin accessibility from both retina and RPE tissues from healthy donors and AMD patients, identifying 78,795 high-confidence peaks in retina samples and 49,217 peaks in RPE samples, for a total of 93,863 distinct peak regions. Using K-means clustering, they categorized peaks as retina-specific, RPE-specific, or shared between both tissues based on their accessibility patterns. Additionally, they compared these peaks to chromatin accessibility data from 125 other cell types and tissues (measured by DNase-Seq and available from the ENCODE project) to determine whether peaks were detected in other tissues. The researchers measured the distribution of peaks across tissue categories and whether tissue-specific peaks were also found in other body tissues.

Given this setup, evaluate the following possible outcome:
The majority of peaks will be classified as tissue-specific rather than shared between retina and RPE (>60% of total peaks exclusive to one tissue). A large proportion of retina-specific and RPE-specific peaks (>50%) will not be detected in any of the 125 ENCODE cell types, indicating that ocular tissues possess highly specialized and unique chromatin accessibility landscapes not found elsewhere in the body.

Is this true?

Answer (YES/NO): NO